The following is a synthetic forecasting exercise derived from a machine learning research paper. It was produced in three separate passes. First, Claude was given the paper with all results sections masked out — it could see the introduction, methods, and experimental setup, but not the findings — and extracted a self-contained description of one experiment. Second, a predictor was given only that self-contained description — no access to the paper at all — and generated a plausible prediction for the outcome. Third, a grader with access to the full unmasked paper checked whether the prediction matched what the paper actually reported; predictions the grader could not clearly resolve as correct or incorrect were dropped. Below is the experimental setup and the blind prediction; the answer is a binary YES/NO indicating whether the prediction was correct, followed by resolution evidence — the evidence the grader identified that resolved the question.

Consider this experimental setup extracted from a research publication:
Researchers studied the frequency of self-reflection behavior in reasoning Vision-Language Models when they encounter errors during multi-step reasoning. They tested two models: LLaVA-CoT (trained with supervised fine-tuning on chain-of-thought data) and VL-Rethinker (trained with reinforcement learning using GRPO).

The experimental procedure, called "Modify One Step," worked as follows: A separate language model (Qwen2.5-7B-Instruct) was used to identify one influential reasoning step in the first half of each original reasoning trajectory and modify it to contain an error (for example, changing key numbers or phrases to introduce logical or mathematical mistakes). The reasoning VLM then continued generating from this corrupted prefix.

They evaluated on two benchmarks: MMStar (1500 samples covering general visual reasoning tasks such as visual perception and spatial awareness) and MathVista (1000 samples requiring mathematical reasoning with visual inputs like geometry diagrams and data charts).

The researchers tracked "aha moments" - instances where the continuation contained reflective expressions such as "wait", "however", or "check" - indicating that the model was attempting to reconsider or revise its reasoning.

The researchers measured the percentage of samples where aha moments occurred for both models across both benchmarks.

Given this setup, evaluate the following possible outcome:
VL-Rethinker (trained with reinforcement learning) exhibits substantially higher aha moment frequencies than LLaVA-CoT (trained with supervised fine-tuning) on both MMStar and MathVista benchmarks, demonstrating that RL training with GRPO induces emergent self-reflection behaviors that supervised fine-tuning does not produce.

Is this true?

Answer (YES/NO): NO